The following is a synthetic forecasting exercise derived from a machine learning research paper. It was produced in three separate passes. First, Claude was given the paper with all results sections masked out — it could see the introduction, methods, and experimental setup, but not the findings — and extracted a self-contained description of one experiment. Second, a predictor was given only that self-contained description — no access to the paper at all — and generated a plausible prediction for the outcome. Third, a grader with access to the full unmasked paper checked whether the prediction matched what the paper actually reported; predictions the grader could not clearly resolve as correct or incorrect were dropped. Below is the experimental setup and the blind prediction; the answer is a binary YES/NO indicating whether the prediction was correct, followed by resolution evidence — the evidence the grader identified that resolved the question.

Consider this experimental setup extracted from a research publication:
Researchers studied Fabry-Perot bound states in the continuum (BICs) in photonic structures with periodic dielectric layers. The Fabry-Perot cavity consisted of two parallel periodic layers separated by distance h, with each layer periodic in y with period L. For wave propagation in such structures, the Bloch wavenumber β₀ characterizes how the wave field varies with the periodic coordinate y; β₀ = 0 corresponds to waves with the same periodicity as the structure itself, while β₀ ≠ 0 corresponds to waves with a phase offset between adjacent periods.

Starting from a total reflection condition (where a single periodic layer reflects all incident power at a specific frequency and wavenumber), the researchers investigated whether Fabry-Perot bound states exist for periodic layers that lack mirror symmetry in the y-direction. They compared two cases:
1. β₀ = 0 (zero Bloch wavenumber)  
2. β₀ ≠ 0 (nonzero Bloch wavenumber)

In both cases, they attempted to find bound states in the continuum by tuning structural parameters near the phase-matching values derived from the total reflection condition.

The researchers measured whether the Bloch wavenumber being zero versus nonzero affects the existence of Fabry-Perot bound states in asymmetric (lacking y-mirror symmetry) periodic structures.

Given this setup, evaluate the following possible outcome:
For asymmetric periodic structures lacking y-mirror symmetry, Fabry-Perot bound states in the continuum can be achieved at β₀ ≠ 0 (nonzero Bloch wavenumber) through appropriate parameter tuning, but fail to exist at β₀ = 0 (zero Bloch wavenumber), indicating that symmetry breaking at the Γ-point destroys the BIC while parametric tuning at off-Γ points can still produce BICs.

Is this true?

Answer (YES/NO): NO